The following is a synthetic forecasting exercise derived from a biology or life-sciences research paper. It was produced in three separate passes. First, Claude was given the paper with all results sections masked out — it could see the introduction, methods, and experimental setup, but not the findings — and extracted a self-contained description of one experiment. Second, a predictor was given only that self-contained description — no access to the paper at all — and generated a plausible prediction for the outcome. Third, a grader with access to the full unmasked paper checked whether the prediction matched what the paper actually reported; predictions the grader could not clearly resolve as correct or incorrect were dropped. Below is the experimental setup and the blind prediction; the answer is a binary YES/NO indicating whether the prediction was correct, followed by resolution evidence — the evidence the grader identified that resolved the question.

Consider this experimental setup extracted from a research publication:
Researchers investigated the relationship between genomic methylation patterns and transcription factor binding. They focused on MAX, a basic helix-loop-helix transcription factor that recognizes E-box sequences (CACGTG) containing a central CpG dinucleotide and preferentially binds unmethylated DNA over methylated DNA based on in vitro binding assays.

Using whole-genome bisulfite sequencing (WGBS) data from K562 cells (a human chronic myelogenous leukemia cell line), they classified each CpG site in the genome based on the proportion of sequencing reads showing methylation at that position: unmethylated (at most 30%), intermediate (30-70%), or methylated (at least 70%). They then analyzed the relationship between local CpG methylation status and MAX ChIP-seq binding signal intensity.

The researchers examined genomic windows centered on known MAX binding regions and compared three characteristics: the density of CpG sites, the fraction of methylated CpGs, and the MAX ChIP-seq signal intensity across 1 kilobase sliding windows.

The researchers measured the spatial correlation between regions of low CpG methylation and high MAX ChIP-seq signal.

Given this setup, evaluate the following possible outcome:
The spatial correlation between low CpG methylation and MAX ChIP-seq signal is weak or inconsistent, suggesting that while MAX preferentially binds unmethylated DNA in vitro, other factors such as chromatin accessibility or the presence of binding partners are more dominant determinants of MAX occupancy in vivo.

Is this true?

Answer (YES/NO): NO